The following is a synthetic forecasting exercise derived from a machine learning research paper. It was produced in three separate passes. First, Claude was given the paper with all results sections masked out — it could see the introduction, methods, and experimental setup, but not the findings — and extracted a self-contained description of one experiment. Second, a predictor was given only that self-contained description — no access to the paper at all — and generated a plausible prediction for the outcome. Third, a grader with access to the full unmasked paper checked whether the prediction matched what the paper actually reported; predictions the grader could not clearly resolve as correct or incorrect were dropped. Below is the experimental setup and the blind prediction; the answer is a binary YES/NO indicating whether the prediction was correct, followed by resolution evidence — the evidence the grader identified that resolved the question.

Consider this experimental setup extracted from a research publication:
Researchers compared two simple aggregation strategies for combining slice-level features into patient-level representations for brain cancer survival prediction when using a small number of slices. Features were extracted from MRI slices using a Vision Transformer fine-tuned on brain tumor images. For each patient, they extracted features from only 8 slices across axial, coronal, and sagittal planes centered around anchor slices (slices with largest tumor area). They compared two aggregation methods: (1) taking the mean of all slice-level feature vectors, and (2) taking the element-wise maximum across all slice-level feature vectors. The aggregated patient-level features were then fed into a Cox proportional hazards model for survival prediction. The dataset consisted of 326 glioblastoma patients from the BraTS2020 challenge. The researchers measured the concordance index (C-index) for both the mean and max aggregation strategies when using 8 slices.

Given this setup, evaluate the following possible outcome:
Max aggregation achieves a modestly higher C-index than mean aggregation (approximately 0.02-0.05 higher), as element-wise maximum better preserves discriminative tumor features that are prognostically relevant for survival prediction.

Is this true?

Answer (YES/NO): NO